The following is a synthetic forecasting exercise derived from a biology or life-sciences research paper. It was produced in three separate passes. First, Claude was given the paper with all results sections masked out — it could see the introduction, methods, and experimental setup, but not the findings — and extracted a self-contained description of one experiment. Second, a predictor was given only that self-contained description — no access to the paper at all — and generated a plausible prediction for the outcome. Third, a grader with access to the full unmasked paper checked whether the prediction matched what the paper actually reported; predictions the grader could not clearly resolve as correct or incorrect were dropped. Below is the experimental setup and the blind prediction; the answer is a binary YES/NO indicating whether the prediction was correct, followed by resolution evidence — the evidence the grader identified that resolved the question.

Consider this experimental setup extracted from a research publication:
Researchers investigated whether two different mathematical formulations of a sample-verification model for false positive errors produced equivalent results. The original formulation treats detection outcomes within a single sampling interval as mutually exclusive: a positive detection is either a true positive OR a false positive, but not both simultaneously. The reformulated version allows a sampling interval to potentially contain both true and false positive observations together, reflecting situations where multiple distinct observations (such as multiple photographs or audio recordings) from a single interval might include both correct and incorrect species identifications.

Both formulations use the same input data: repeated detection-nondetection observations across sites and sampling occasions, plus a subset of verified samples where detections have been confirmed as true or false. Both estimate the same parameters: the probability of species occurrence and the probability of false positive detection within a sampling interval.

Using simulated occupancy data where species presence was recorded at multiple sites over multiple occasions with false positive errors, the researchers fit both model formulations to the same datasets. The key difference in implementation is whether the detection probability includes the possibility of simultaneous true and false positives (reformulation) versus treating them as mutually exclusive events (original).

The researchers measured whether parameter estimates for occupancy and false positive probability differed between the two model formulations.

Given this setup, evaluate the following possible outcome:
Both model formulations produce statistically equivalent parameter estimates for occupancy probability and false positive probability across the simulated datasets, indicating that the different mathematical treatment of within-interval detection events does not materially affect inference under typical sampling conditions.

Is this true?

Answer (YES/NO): YES